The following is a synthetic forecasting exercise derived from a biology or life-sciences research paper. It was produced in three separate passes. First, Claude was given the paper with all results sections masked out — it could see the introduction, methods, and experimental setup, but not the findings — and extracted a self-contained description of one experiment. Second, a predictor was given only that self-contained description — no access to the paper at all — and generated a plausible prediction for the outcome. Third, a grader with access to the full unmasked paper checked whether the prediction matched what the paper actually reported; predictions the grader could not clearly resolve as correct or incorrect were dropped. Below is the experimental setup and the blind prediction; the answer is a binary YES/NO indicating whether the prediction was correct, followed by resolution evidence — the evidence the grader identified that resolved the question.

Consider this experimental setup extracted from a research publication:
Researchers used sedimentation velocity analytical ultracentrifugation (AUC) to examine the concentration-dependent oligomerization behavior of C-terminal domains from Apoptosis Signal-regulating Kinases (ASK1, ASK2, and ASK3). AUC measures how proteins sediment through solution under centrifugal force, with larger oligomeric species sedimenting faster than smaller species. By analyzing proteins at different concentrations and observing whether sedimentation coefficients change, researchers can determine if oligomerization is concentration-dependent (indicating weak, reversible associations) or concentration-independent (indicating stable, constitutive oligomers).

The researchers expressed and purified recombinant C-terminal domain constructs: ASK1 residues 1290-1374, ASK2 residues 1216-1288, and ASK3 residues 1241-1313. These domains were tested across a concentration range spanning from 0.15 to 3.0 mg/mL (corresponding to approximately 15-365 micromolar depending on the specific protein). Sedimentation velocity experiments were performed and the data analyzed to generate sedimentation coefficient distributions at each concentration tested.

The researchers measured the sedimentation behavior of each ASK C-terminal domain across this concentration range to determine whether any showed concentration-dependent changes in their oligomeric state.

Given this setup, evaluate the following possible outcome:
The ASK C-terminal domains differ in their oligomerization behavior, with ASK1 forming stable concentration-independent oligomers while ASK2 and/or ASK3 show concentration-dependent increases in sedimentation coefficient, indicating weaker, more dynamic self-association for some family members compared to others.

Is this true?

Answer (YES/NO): NO